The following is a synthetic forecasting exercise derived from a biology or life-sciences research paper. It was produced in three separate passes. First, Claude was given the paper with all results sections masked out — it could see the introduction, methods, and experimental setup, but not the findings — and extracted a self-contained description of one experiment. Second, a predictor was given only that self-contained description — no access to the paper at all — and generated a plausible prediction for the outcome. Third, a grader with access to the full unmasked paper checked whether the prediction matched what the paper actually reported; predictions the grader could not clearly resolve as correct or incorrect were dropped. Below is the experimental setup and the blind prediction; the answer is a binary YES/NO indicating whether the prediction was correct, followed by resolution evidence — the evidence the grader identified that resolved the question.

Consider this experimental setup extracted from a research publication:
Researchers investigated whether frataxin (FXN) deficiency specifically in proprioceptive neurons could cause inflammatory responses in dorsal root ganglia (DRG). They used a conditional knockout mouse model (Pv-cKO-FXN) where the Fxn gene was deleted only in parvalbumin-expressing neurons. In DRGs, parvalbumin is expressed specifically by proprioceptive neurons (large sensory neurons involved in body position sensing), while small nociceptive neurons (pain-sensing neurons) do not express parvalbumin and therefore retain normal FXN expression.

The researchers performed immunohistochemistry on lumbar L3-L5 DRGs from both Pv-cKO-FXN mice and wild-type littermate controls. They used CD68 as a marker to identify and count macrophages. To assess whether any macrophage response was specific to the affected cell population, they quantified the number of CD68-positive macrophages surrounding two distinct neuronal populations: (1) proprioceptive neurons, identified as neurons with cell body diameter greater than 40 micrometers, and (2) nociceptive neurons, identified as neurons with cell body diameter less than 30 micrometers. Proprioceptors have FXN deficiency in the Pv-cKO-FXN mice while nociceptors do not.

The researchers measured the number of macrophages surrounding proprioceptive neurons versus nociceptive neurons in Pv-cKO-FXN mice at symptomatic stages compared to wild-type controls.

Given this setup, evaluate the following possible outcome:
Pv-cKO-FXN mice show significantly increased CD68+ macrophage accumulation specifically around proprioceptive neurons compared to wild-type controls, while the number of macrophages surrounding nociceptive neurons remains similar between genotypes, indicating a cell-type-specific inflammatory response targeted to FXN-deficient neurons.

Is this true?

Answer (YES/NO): YES